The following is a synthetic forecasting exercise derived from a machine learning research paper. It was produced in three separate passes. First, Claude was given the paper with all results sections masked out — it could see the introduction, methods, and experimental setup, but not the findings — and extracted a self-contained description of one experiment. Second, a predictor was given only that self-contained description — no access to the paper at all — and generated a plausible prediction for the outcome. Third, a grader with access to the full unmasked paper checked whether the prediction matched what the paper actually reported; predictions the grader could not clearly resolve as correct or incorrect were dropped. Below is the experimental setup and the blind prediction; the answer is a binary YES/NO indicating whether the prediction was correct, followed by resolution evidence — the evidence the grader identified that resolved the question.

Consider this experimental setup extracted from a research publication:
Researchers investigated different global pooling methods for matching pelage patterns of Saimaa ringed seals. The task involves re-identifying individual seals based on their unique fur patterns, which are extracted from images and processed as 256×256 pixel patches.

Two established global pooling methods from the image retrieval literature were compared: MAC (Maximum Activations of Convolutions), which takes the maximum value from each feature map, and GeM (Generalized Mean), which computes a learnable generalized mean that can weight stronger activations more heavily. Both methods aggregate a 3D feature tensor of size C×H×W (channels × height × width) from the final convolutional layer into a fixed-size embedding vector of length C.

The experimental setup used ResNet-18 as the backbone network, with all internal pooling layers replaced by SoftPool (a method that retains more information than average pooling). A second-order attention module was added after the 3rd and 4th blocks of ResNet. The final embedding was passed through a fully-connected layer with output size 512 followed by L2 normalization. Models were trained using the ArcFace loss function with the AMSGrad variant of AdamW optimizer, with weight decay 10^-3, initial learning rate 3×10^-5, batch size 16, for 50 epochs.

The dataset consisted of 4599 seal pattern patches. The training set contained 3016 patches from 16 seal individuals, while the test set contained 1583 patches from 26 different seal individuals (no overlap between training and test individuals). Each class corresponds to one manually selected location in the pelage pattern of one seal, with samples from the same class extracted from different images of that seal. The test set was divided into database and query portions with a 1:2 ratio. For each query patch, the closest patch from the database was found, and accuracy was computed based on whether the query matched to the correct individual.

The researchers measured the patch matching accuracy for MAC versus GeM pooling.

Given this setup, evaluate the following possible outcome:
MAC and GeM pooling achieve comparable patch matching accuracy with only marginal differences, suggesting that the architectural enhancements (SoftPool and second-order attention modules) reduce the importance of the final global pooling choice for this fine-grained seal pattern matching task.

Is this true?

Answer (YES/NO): NO